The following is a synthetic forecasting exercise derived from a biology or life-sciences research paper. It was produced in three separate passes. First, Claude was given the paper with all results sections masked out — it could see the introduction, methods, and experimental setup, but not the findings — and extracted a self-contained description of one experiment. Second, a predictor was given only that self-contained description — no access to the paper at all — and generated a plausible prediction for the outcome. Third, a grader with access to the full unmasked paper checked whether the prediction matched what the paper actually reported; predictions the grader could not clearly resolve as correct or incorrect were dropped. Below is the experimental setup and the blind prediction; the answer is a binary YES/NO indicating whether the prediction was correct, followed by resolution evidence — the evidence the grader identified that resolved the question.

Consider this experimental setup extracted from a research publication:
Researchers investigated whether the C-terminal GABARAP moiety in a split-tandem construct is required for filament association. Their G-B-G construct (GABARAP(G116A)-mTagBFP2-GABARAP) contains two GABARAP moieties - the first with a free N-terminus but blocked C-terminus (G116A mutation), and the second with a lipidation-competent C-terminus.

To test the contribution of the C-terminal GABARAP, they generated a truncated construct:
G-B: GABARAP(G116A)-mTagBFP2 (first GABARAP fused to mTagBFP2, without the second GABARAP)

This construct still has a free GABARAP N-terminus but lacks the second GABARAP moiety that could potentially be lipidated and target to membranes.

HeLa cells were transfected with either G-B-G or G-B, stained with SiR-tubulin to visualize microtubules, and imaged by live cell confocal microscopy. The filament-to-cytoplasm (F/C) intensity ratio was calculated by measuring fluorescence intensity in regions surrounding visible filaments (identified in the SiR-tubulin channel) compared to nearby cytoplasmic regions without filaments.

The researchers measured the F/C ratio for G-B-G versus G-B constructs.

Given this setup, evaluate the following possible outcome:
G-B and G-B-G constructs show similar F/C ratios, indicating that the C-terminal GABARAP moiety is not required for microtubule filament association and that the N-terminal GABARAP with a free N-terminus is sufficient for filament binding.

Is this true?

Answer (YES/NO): NO